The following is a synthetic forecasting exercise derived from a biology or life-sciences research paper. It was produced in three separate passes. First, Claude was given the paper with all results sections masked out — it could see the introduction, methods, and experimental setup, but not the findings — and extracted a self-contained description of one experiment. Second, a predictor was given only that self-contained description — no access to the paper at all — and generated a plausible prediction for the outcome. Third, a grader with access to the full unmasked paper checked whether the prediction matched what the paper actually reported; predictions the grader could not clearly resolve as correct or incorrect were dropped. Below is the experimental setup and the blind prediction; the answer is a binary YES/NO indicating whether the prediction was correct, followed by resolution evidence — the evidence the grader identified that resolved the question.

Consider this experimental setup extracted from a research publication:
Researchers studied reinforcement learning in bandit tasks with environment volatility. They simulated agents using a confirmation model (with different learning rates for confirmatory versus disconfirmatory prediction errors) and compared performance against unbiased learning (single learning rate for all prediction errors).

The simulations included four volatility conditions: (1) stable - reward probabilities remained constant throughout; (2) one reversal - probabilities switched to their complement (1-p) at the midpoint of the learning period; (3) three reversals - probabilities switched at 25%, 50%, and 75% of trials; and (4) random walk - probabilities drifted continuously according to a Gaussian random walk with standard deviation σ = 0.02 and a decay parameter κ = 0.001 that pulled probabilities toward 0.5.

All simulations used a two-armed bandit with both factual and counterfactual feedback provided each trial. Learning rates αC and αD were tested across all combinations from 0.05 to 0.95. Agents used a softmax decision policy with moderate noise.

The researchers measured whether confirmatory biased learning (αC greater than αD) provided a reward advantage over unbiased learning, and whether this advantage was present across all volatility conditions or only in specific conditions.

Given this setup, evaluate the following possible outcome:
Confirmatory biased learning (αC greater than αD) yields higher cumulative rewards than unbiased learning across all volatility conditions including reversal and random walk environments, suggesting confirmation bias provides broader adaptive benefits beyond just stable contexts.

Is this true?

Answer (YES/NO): YES